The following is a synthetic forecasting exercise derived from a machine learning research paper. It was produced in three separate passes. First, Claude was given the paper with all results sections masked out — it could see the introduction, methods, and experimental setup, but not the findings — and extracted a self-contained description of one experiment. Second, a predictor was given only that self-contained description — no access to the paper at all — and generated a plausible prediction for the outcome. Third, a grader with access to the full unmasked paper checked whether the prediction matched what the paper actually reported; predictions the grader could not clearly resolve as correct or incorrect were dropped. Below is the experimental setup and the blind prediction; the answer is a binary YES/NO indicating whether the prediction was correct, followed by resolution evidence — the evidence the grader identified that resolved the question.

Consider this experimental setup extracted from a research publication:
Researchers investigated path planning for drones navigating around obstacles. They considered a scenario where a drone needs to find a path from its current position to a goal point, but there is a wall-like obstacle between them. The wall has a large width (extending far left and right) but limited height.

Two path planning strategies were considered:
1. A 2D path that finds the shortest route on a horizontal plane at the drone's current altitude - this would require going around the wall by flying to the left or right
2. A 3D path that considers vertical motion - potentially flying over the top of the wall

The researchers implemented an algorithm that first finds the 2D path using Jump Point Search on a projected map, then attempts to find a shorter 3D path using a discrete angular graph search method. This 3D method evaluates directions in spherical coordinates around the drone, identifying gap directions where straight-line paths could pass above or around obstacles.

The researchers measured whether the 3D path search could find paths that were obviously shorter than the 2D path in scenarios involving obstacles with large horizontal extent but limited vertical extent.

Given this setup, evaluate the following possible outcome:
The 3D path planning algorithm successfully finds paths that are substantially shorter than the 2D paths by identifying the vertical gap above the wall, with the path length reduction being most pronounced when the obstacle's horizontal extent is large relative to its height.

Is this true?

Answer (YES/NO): NO